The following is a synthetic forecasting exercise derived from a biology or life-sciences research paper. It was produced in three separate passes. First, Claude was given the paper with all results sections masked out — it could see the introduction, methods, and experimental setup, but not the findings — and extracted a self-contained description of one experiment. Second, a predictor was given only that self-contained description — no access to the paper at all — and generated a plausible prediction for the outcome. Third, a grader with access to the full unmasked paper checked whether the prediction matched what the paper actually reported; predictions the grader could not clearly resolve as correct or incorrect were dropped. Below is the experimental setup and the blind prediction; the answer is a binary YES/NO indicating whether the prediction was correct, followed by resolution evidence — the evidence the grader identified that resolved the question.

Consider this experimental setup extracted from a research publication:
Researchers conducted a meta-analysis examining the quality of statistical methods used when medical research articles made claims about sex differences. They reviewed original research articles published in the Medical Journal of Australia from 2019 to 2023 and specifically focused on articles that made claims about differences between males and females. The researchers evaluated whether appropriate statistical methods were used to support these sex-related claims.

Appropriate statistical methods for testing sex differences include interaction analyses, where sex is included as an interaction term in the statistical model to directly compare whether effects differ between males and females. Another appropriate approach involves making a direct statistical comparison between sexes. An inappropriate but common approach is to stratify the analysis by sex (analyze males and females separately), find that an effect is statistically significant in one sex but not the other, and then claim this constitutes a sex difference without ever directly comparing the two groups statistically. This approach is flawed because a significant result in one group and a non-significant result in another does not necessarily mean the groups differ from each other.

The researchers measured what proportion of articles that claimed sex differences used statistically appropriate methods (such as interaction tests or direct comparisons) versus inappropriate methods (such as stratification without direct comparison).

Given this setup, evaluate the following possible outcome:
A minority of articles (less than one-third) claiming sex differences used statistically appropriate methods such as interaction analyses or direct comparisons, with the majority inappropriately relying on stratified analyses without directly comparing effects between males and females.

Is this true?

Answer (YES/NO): NO